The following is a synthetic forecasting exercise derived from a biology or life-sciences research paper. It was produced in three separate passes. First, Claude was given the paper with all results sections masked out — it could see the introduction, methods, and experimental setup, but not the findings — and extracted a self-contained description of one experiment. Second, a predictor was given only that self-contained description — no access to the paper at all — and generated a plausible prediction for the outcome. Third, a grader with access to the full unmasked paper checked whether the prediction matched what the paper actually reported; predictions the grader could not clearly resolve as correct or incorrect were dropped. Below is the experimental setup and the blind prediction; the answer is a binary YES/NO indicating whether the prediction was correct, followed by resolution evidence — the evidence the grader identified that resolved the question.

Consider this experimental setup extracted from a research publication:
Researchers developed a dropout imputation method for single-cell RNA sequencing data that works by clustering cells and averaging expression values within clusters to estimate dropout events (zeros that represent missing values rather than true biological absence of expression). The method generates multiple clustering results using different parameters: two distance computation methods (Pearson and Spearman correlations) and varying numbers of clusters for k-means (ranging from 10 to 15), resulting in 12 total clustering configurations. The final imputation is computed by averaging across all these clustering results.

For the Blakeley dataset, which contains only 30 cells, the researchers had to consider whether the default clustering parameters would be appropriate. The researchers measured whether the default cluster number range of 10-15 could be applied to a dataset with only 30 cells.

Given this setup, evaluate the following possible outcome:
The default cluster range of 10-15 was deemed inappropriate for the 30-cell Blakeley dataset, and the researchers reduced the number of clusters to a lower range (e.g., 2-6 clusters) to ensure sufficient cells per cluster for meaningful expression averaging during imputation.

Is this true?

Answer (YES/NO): NO